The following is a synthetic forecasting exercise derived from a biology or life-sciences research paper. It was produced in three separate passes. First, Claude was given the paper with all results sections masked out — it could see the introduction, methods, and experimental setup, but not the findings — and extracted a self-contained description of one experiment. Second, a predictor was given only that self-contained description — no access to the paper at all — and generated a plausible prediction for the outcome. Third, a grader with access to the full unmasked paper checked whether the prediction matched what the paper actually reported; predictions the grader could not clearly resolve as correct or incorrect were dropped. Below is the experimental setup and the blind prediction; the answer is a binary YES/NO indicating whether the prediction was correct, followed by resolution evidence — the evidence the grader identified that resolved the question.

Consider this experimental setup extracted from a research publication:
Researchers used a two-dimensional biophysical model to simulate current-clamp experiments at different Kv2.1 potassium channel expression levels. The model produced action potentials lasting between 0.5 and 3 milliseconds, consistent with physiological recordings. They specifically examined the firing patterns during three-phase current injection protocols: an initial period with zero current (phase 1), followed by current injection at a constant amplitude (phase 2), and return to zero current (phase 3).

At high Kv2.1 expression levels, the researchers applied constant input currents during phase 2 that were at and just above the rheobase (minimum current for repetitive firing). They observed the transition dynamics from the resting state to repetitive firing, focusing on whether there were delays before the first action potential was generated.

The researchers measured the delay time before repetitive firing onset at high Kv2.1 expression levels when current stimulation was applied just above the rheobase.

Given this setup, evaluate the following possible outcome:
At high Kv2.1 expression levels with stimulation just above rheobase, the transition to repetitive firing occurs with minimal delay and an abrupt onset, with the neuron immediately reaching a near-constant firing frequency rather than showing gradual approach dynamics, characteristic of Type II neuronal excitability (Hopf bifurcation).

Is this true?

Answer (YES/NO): YES